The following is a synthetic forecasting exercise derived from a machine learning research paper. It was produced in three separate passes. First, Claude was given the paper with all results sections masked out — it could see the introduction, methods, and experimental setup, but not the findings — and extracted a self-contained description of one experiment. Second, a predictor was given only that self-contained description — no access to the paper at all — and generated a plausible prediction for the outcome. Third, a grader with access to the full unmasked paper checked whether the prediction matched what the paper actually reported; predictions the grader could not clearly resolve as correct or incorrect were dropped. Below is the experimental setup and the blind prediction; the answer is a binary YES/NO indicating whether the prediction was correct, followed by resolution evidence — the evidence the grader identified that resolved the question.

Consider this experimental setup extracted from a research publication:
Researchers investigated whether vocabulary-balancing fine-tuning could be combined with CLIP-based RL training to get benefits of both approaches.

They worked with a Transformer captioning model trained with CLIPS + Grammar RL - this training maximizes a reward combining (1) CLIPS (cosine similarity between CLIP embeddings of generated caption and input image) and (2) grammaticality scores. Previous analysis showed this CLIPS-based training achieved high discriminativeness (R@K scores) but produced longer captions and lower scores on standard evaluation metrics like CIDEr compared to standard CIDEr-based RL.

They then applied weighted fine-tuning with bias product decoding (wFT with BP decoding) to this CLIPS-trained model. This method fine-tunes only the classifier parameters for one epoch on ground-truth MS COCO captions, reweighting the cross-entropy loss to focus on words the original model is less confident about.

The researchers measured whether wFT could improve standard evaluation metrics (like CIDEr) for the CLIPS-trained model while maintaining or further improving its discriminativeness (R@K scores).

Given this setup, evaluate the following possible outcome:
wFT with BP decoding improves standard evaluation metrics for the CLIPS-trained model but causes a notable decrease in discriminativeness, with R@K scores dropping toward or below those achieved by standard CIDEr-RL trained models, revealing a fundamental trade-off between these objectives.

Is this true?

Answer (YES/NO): NO